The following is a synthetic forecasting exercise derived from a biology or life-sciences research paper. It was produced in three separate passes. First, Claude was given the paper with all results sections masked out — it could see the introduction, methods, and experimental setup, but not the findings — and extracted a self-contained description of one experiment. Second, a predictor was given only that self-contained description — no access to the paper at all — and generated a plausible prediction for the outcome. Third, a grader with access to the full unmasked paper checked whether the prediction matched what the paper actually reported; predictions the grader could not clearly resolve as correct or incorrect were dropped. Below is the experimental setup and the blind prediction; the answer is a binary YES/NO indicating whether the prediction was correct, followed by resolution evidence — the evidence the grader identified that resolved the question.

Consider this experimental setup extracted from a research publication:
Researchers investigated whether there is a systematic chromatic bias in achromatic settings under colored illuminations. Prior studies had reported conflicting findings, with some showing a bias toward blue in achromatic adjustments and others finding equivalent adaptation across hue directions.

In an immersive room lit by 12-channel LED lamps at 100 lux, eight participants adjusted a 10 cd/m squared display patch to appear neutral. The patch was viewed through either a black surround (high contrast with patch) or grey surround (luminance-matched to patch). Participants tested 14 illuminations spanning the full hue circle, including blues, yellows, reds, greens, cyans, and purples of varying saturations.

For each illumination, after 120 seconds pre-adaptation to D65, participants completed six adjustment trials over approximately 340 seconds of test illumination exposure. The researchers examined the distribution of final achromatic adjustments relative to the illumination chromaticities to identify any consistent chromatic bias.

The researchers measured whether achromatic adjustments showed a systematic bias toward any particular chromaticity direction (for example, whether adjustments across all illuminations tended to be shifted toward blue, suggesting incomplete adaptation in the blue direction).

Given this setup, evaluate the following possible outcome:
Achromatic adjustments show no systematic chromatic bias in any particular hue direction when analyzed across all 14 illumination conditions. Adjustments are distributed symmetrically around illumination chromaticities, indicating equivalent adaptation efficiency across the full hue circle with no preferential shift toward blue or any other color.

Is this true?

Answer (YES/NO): NO